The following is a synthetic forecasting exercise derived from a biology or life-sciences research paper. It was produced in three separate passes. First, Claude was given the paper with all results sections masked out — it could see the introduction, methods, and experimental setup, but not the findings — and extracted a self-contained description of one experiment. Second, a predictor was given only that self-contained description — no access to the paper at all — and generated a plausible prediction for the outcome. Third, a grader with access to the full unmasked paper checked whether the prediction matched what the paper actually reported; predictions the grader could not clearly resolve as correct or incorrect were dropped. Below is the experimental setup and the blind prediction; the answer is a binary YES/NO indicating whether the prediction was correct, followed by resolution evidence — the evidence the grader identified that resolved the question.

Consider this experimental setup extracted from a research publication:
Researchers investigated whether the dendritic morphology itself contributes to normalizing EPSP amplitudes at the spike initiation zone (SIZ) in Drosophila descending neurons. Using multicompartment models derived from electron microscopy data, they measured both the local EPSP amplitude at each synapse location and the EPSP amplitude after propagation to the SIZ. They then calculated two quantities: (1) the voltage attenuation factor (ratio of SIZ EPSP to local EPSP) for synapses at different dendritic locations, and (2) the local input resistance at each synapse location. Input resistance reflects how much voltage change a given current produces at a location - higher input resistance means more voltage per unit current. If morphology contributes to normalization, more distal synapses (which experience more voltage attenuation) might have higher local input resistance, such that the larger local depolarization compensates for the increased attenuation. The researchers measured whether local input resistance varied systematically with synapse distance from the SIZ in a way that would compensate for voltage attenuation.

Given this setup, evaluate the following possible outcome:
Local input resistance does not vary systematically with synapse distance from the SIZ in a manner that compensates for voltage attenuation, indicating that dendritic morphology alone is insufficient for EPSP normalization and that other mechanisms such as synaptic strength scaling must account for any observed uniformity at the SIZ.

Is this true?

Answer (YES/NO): NO